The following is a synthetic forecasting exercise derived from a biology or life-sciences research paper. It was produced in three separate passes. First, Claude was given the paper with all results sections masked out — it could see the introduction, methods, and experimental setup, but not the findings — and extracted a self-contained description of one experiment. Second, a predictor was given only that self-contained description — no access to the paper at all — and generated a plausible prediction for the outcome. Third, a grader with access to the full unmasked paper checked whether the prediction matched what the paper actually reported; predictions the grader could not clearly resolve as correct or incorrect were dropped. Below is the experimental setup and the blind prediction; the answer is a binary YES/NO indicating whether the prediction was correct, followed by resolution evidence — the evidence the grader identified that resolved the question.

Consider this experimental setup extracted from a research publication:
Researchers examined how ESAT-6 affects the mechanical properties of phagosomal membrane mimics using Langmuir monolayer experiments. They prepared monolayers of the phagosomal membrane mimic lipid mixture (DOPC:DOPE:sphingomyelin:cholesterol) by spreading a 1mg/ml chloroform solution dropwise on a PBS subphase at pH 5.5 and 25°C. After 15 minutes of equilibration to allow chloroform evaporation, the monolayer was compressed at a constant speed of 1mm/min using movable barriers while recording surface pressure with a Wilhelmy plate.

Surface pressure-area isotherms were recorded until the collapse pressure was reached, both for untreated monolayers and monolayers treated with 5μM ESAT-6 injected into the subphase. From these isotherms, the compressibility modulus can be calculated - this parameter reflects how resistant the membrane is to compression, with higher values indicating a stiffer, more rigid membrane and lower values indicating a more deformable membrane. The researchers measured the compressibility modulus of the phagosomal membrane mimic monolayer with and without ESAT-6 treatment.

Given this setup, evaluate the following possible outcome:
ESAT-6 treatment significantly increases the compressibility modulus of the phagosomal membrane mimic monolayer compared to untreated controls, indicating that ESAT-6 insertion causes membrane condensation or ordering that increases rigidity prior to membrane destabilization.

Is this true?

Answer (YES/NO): NO